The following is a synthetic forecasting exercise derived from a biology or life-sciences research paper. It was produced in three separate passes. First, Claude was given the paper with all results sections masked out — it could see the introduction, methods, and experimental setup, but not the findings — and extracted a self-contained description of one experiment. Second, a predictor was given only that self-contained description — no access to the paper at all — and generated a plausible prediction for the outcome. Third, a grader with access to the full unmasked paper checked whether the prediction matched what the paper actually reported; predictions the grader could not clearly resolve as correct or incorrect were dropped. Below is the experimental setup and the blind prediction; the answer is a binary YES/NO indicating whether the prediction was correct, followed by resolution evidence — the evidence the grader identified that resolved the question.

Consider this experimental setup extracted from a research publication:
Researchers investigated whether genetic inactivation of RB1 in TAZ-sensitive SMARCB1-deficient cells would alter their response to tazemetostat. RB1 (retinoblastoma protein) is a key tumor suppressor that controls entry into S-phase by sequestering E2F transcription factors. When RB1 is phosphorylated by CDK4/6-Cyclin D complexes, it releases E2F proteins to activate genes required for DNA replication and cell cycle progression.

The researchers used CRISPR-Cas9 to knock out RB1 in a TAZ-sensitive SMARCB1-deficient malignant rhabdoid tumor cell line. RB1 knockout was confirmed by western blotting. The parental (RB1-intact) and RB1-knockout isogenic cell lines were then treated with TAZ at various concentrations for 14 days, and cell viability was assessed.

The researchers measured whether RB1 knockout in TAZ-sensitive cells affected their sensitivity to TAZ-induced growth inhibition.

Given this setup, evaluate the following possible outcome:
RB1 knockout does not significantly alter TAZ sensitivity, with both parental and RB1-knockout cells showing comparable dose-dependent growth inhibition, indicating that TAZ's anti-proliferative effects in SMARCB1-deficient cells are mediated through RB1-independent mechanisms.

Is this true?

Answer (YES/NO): NO